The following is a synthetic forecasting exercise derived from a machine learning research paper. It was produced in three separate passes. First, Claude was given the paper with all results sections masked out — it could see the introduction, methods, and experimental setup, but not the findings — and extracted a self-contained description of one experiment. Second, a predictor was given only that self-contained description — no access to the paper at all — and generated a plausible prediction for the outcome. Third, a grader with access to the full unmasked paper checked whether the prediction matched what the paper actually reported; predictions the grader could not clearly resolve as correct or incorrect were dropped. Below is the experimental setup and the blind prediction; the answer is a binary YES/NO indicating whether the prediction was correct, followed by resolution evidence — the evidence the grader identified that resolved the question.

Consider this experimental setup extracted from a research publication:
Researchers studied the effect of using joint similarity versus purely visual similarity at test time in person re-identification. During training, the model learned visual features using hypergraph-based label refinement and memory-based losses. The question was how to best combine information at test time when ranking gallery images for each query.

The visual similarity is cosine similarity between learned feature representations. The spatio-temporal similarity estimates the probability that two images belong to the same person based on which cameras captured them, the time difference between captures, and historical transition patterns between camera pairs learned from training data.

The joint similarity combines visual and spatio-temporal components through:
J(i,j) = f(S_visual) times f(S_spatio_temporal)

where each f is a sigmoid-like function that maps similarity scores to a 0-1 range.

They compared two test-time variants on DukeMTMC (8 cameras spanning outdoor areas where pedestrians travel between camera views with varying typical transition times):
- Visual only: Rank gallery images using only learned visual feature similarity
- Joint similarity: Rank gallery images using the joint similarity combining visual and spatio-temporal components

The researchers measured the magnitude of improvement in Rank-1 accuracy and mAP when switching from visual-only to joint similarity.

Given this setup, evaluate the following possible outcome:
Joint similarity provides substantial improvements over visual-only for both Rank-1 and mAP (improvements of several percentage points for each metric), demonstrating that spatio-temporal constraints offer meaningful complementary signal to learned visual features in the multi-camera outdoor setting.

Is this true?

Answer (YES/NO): YES